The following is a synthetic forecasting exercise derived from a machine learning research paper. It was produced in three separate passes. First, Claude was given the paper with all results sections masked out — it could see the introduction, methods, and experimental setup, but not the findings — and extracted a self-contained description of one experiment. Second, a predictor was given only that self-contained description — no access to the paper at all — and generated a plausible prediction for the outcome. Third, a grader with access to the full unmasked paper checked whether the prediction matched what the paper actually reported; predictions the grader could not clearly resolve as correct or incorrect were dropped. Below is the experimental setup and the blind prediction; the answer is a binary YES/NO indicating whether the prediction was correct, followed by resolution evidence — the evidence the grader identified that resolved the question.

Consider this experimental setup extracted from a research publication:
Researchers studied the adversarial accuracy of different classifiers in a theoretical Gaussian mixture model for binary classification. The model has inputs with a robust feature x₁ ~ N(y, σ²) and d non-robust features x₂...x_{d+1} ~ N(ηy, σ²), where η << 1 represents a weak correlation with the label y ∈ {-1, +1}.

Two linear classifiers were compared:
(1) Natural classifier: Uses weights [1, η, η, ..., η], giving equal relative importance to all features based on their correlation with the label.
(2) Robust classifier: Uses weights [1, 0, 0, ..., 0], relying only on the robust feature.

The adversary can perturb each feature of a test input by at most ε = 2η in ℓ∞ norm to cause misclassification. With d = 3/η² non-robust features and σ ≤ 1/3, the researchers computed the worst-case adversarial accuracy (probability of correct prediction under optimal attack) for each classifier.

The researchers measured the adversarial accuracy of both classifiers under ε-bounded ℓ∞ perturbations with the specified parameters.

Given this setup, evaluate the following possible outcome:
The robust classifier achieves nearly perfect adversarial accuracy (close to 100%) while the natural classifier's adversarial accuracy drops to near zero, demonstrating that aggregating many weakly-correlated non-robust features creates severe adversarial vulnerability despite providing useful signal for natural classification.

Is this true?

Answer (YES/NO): NO